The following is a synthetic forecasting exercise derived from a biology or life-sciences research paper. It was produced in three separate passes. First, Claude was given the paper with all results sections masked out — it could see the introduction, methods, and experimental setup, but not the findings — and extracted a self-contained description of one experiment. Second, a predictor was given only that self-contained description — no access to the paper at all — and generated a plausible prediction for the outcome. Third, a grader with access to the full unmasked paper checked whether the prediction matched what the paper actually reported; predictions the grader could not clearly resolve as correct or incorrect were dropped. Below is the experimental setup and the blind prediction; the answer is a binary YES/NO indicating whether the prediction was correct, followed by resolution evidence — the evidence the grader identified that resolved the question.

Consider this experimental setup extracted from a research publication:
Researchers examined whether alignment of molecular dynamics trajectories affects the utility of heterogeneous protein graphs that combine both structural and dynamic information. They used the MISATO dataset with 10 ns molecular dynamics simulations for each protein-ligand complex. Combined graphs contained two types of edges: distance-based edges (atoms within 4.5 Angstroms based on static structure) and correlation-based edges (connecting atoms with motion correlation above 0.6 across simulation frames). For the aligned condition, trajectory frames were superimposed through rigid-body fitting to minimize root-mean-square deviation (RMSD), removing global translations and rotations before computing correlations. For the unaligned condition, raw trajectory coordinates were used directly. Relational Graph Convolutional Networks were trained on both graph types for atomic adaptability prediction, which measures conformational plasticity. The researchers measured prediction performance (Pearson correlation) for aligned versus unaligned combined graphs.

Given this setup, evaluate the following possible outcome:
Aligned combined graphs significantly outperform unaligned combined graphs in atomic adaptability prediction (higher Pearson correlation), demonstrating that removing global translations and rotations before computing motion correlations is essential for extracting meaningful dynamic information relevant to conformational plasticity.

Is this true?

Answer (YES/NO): YES